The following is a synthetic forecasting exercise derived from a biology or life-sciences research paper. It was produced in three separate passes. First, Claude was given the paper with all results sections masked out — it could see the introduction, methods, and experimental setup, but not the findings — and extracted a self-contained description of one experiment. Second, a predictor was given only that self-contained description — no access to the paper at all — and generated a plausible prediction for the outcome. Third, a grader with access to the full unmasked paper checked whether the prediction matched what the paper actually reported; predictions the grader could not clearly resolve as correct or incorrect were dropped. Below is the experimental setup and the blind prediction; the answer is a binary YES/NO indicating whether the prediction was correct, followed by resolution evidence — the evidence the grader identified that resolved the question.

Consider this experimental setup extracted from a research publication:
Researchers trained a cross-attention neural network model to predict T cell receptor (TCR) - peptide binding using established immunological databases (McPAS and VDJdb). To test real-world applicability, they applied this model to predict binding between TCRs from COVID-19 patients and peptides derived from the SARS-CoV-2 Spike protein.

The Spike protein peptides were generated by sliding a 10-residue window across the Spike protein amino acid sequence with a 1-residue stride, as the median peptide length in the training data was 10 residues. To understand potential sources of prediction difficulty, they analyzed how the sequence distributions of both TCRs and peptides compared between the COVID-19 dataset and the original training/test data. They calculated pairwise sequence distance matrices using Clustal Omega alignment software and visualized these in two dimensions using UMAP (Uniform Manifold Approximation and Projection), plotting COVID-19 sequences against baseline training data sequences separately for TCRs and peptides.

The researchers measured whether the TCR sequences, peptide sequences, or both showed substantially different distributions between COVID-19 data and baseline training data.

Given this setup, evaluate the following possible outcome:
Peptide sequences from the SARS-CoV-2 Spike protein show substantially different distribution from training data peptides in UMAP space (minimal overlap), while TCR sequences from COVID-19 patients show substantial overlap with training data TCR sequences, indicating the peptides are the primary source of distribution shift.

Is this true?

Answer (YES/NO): YES